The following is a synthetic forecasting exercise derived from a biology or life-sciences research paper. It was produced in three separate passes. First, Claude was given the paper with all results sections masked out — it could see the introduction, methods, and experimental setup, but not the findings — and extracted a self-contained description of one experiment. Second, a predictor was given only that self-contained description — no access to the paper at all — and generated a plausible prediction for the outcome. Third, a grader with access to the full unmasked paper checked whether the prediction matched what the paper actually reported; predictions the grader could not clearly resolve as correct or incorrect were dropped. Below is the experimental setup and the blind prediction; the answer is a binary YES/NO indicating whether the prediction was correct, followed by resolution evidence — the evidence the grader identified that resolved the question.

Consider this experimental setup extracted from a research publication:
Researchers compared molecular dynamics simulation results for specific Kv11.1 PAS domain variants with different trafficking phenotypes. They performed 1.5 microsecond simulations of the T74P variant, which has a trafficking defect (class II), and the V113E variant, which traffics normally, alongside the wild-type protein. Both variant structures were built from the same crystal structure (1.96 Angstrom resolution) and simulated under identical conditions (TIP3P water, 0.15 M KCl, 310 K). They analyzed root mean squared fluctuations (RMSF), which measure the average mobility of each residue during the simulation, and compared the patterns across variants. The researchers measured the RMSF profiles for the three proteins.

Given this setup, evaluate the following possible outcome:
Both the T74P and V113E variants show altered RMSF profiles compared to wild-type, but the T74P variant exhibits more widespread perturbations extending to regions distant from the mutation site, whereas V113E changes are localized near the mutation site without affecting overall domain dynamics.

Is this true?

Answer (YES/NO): NO